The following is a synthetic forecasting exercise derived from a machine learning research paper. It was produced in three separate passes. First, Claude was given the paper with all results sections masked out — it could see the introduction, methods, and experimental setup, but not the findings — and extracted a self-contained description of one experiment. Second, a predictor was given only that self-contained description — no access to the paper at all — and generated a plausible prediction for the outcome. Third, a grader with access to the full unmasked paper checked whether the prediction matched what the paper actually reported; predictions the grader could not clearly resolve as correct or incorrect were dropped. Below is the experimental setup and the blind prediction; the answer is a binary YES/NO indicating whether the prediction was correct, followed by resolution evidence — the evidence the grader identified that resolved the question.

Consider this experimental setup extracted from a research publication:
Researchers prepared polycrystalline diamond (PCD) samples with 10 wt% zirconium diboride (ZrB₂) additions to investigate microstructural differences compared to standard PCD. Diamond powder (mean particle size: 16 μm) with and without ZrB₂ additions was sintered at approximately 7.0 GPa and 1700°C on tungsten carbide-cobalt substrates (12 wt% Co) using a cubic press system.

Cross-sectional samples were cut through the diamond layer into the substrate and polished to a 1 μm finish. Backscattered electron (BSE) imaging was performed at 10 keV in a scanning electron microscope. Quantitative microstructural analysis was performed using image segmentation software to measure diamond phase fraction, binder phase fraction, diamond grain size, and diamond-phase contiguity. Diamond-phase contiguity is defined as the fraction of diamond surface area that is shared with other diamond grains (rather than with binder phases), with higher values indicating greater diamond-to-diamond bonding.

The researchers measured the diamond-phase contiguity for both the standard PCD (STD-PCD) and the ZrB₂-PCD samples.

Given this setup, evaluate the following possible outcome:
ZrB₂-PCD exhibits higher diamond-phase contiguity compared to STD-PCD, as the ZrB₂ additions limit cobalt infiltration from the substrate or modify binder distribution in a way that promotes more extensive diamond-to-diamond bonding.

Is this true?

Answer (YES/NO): NO